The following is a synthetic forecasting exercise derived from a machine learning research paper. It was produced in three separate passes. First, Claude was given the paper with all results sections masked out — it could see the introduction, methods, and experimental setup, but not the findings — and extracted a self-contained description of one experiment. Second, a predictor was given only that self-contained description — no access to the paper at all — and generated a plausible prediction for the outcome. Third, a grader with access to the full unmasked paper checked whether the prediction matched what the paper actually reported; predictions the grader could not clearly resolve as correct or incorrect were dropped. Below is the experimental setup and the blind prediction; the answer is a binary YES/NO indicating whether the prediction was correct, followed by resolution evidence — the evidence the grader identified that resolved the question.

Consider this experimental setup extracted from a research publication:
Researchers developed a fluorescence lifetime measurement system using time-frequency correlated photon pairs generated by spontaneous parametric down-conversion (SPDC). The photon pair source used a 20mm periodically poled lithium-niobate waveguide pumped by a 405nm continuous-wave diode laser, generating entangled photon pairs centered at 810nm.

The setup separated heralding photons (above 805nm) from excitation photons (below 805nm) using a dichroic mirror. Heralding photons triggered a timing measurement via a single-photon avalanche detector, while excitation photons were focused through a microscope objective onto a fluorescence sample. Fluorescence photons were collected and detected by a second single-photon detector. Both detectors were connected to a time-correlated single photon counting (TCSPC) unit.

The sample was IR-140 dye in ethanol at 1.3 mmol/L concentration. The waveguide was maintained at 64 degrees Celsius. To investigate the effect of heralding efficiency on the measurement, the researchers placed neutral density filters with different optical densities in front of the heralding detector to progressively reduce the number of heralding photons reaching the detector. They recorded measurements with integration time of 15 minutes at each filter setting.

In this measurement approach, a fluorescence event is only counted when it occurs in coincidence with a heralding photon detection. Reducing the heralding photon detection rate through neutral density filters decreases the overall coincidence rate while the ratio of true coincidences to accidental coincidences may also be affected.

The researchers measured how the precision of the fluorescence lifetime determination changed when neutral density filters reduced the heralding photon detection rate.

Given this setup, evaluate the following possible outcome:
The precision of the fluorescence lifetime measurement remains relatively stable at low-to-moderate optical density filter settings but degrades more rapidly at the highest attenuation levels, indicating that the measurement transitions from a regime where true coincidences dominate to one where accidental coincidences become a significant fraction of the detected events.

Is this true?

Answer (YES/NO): NO